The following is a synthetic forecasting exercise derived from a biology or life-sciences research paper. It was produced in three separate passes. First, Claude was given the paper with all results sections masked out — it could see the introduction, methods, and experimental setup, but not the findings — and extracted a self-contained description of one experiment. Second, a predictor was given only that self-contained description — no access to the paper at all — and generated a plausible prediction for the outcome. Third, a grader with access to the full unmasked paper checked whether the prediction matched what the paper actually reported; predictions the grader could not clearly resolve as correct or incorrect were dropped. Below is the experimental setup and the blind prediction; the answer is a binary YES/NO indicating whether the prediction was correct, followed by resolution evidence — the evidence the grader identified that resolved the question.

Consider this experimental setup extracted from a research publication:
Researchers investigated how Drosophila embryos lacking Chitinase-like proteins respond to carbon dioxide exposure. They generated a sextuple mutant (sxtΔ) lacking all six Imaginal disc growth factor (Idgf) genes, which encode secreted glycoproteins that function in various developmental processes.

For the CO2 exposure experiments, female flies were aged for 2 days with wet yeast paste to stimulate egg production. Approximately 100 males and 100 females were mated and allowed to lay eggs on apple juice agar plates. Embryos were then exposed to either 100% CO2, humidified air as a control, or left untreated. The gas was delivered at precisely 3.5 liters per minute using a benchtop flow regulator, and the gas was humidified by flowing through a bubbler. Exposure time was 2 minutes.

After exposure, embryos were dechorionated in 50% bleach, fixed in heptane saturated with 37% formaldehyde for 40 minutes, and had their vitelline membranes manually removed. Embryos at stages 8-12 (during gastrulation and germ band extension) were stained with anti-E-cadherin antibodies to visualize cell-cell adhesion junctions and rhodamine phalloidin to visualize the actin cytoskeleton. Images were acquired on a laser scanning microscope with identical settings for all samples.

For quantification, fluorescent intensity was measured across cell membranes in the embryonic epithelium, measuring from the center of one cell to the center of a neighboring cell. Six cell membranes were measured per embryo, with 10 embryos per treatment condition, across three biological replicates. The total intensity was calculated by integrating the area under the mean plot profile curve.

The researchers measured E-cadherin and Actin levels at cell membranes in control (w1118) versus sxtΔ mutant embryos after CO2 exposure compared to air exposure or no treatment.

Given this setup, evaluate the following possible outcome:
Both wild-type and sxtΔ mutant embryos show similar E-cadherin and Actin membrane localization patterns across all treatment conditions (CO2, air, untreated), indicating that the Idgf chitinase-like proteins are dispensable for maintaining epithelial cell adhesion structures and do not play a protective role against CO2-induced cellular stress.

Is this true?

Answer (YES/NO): NO